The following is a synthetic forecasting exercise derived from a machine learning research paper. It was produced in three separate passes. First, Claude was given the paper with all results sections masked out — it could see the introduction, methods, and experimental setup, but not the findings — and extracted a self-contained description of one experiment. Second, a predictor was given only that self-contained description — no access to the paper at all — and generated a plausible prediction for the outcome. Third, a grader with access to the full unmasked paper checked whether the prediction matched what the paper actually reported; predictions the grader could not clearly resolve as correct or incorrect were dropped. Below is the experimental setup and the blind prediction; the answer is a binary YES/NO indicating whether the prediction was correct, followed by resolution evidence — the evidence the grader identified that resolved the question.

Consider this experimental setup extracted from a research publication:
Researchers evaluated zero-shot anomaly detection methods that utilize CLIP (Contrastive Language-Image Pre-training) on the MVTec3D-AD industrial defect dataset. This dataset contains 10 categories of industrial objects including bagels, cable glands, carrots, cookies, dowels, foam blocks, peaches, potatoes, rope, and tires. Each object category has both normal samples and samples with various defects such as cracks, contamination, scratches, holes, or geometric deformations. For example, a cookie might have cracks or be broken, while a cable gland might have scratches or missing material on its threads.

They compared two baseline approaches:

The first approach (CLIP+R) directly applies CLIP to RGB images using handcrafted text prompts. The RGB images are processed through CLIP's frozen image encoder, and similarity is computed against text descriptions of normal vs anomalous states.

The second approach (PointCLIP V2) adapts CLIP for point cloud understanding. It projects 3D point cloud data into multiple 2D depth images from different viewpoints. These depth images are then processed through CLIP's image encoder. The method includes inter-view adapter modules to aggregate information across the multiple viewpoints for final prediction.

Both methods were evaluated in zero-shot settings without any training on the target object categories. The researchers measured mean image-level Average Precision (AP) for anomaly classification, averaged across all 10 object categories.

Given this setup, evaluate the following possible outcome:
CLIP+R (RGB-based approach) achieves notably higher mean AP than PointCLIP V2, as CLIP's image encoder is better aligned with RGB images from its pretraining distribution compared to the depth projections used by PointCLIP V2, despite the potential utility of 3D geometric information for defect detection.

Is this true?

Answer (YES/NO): YES